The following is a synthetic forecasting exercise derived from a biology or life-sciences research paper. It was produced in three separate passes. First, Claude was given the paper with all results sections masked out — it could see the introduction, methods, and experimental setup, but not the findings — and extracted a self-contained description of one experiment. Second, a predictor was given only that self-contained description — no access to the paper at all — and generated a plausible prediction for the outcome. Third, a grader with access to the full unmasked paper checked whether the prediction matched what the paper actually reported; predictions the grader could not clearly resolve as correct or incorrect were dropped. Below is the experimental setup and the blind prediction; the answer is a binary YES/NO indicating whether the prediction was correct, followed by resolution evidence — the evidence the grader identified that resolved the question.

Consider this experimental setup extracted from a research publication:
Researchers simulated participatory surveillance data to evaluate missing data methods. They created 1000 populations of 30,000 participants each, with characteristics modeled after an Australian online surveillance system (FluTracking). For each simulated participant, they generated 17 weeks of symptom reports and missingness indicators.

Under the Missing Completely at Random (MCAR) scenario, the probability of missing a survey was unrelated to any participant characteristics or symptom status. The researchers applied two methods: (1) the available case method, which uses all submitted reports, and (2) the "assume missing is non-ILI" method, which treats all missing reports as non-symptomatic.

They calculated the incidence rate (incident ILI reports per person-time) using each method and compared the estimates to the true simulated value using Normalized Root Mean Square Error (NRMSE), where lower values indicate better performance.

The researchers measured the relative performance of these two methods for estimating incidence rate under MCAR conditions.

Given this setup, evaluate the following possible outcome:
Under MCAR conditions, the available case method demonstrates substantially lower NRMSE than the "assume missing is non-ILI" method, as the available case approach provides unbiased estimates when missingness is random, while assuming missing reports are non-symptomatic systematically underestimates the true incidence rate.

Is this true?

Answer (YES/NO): YES